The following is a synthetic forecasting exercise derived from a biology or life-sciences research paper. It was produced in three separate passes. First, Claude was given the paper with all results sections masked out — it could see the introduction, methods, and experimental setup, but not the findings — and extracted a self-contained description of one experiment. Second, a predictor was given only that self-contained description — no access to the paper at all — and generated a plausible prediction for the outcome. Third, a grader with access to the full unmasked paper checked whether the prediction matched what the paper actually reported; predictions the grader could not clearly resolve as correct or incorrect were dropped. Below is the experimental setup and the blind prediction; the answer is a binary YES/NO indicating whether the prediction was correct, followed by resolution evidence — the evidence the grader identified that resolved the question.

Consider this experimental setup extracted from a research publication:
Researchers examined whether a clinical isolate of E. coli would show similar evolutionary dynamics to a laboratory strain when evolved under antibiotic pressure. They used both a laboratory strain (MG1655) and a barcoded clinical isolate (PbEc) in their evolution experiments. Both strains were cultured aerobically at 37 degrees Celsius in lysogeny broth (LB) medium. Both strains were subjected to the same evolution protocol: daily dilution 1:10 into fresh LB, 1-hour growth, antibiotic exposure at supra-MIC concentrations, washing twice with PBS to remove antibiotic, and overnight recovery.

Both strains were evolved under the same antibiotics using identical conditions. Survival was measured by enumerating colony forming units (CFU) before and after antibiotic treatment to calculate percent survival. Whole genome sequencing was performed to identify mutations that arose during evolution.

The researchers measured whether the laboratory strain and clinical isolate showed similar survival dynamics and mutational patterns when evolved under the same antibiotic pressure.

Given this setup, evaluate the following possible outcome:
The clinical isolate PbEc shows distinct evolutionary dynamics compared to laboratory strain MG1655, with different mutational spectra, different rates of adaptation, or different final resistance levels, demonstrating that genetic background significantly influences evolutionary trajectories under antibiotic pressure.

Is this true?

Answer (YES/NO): NO